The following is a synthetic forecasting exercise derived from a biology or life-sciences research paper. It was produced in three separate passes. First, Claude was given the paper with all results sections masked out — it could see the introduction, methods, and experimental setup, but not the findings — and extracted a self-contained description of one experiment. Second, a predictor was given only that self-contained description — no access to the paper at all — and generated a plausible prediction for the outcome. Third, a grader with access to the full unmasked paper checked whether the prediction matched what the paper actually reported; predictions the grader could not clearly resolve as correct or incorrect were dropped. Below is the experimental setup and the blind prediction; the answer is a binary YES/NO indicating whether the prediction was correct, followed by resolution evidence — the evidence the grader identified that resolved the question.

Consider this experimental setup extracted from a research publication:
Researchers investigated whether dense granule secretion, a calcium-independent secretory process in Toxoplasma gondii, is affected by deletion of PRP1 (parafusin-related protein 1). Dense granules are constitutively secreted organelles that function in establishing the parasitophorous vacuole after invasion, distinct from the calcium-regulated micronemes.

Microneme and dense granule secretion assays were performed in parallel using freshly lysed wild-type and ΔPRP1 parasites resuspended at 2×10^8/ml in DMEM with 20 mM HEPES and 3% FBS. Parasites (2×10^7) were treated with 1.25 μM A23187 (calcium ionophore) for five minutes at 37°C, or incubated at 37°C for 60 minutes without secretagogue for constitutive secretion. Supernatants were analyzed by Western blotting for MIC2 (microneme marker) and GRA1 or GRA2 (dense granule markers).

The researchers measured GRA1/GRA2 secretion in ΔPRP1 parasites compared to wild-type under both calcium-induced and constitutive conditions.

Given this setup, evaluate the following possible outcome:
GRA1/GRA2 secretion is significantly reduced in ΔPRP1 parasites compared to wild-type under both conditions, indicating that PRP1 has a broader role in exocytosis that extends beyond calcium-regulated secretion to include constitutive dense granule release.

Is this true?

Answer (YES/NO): NO